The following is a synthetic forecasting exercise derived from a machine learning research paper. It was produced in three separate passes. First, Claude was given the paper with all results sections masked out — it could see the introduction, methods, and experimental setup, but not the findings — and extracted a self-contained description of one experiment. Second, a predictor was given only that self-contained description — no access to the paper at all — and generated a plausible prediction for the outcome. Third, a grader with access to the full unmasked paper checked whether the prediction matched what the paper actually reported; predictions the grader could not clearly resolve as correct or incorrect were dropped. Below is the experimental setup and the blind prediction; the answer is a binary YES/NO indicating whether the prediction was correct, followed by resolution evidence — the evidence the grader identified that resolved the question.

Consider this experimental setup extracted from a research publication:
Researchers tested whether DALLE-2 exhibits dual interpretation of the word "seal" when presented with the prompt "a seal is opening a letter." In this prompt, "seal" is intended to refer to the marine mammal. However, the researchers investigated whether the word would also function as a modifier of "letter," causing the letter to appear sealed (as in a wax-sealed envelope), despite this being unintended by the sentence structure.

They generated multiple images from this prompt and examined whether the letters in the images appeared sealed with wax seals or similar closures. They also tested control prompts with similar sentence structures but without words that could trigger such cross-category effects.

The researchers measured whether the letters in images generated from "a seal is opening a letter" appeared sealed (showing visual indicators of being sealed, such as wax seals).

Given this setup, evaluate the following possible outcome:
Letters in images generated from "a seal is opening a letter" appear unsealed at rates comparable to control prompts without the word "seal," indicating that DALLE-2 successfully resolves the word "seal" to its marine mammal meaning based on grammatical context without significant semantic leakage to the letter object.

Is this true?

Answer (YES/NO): NO